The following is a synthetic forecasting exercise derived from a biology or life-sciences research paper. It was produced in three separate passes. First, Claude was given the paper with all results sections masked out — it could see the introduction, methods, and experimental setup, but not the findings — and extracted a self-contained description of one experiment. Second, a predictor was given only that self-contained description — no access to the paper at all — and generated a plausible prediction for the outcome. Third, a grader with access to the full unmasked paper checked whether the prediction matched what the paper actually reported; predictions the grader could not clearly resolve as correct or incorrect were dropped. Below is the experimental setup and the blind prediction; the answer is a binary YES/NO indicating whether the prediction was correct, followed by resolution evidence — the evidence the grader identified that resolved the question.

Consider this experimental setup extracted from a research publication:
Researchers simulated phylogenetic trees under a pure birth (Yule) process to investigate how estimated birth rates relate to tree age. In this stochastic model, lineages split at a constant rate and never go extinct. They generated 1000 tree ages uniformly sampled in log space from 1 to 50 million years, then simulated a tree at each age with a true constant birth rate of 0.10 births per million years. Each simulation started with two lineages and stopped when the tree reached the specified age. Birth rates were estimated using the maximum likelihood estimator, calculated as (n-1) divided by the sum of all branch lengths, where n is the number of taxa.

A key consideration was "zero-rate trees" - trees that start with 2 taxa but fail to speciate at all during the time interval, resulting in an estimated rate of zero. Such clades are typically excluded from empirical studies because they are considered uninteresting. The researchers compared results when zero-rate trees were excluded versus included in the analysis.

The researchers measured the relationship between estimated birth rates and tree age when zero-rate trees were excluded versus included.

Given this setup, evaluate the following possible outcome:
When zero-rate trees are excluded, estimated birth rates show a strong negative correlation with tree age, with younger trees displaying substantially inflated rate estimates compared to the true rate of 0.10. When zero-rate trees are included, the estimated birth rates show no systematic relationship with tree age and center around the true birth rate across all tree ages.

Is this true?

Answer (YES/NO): YES